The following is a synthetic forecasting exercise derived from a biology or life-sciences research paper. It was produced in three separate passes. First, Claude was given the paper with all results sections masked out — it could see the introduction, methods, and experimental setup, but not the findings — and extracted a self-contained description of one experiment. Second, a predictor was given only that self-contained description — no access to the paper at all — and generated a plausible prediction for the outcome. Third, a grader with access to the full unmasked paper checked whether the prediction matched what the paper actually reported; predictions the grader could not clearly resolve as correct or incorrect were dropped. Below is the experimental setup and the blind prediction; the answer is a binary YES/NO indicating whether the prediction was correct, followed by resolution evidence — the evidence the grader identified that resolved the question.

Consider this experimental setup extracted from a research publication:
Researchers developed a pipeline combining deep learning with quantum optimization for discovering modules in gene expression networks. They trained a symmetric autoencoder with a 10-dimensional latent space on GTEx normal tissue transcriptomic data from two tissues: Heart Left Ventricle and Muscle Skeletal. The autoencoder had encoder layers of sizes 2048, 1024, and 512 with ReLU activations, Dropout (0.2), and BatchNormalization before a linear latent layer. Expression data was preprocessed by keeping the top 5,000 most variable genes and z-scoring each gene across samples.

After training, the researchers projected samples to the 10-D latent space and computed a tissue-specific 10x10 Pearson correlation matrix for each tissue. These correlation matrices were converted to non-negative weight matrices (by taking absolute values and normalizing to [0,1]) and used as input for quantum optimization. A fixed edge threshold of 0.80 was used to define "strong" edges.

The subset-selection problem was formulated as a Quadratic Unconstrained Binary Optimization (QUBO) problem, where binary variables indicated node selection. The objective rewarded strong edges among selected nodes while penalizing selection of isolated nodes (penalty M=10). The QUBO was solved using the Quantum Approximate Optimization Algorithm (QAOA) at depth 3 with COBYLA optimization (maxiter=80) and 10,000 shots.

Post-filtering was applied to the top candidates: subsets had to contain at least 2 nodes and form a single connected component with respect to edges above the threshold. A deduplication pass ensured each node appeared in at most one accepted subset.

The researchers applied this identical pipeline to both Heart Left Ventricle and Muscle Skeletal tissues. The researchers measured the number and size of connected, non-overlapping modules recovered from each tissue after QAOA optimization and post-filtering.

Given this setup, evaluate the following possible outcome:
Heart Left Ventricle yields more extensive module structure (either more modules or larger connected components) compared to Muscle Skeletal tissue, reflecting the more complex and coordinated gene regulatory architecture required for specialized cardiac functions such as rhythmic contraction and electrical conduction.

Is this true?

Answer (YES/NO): NO